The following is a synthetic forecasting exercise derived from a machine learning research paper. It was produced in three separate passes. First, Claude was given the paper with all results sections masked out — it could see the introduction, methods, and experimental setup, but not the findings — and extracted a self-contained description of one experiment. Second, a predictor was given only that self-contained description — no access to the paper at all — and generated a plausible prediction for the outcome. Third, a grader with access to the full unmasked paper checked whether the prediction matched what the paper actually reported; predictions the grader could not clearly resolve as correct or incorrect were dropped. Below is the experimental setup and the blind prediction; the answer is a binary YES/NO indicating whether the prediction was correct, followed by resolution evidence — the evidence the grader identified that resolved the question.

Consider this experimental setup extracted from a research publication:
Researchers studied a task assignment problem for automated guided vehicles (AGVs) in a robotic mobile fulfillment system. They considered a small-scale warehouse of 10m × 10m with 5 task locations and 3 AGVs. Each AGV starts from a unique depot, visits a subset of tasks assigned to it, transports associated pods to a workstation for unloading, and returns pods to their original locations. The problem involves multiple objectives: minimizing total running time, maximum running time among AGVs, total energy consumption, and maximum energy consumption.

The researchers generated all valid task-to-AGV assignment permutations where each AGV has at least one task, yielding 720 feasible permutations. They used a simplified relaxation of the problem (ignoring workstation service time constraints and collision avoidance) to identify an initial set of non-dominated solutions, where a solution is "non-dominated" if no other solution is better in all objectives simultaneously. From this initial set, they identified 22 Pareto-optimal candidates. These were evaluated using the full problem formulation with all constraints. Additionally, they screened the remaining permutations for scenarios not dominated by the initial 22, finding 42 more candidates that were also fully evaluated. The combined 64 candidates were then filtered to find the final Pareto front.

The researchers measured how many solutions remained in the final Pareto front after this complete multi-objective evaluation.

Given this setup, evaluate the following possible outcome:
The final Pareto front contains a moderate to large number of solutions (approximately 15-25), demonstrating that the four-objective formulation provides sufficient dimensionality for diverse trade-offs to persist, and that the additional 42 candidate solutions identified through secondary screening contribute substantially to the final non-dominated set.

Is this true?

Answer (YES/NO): YES